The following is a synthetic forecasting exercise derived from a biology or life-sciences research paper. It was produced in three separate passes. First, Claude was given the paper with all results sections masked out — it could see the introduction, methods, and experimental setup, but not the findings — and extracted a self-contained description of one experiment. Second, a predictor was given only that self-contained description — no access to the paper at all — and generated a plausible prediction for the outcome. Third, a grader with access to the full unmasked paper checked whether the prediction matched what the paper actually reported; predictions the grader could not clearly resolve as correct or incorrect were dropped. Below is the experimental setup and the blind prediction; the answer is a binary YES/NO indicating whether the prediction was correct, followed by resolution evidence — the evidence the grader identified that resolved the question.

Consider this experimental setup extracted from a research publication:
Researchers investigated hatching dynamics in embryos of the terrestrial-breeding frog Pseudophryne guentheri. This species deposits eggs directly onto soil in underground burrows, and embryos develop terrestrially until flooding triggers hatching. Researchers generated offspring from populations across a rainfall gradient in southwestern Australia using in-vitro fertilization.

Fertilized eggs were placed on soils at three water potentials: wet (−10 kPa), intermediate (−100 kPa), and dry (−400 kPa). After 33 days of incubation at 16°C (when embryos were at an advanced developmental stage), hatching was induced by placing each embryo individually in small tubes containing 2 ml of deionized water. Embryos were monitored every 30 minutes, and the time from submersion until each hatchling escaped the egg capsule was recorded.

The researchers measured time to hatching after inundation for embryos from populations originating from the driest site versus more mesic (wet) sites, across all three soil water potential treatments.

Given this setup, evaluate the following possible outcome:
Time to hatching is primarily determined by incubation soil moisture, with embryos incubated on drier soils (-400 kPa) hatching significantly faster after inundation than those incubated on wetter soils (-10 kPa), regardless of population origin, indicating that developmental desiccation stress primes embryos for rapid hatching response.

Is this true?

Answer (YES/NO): NO